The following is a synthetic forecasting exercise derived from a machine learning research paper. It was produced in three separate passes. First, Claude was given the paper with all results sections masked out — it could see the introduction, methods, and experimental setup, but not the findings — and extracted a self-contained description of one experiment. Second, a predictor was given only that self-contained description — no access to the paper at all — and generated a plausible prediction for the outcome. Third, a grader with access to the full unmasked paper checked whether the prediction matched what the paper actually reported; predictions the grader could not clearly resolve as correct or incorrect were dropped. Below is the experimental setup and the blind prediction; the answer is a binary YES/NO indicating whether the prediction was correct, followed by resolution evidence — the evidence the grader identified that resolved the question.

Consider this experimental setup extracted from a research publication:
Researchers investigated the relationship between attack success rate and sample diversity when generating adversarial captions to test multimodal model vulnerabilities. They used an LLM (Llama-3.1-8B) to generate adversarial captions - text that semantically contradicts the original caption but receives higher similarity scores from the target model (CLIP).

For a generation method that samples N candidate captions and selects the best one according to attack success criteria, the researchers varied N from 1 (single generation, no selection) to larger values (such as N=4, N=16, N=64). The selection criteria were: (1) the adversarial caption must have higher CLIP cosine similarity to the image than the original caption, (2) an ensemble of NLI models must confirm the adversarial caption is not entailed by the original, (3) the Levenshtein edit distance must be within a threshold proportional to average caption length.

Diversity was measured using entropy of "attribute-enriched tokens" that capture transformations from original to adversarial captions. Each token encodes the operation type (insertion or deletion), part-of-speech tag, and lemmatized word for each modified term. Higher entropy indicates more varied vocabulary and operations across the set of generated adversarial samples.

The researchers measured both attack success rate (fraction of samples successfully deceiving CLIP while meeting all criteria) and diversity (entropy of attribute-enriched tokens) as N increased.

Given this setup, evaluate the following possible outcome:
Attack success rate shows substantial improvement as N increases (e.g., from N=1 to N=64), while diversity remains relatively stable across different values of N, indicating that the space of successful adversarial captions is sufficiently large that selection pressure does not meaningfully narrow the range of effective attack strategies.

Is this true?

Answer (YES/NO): YES